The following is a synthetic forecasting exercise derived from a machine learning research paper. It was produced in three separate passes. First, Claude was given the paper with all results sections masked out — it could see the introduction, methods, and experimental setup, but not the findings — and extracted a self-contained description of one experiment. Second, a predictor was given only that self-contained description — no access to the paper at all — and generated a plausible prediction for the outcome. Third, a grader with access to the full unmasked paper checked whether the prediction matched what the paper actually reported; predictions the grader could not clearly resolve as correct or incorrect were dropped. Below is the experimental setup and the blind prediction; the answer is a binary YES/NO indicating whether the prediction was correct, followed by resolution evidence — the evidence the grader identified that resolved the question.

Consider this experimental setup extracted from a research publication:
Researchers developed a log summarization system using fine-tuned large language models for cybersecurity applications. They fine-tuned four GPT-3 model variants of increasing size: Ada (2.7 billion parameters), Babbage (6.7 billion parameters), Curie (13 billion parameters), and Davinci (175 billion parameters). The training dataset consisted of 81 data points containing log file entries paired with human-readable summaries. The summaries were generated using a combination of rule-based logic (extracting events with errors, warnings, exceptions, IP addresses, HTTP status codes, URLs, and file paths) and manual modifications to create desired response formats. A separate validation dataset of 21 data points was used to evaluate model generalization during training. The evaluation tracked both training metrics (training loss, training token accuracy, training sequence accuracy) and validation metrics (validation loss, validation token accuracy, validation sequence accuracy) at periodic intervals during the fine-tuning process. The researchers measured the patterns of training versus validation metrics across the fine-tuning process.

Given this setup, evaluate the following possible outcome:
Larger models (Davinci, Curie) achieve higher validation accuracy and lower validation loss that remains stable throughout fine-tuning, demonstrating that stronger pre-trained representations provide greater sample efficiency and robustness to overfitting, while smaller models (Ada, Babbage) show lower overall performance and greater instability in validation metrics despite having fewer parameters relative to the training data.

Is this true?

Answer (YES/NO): NO